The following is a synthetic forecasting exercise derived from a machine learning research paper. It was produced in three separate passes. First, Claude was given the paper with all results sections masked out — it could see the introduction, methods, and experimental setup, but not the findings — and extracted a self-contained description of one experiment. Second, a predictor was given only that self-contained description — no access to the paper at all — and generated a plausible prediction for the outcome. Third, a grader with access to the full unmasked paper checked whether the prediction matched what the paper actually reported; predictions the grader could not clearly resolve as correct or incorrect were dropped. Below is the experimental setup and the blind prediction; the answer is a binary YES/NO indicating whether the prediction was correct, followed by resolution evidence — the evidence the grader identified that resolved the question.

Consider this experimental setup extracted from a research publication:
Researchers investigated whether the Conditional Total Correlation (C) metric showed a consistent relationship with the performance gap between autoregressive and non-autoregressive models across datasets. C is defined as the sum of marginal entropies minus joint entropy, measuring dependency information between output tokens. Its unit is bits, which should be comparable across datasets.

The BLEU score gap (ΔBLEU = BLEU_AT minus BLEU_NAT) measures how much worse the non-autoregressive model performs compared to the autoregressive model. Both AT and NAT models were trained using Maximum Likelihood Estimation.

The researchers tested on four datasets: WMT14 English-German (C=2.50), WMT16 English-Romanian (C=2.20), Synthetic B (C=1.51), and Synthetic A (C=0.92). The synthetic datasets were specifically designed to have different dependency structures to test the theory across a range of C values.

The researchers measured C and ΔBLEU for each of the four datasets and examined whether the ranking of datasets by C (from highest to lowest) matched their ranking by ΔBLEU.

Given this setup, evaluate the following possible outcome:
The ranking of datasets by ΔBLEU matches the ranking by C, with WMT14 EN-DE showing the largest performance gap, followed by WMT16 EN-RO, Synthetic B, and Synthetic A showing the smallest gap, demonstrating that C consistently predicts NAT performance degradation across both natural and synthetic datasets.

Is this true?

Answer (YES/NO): YES